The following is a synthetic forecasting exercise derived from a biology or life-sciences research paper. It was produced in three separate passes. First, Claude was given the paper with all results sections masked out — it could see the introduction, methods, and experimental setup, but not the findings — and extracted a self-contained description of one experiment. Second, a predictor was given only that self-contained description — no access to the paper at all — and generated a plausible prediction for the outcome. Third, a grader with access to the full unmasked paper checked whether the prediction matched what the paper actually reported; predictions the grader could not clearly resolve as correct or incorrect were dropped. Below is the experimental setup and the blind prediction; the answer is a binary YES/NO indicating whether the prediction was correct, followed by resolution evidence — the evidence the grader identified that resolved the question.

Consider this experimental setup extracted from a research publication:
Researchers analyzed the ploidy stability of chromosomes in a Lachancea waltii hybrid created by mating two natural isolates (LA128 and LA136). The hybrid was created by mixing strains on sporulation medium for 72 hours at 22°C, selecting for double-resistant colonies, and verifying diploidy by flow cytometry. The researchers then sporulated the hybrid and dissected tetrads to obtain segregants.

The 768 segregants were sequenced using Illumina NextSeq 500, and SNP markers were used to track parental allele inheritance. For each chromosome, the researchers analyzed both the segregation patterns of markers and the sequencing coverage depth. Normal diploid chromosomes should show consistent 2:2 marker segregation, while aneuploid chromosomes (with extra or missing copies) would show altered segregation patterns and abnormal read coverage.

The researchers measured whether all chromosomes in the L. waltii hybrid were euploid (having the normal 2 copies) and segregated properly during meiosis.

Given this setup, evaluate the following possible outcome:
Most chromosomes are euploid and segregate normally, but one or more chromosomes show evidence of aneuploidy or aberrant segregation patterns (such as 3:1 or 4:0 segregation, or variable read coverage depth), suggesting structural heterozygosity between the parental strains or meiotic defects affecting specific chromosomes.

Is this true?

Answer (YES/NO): YES